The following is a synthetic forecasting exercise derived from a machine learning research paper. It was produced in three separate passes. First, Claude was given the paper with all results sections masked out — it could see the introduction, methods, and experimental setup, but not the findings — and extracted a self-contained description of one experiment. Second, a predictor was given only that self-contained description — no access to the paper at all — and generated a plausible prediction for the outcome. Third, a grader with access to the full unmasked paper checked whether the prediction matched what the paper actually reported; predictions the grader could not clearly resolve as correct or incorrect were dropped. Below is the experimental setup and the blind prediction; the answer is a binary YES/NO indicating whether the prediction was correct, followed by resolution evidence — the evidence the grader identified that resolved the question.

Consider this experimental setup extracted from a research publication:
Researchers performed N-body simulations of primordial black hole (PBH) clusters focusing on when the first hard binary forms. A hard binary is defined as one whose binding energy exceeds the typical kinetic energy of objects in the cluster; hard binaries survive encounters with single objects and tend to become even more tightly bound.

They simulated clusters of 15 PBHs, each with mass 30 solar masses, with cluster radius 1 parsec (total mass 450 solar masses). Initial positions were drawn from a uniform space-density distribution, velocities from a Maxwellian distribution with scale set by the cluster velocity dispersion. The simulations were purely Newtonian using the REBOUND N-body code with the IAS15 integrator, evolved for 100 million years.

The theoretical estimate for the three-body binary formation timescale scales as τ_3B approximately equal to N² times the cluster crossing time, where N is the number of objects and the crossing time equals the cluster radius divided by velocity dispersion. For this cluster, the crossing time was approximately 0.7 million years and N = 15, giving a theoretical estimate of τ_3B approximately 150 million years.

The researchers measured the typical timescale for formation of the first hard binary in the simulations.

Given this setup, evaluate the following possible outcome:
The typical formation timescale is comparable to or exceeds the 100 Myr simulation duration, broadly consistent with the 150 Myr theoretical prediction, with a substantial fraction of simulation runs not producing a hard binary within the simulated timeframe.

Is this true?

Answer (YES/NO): NO